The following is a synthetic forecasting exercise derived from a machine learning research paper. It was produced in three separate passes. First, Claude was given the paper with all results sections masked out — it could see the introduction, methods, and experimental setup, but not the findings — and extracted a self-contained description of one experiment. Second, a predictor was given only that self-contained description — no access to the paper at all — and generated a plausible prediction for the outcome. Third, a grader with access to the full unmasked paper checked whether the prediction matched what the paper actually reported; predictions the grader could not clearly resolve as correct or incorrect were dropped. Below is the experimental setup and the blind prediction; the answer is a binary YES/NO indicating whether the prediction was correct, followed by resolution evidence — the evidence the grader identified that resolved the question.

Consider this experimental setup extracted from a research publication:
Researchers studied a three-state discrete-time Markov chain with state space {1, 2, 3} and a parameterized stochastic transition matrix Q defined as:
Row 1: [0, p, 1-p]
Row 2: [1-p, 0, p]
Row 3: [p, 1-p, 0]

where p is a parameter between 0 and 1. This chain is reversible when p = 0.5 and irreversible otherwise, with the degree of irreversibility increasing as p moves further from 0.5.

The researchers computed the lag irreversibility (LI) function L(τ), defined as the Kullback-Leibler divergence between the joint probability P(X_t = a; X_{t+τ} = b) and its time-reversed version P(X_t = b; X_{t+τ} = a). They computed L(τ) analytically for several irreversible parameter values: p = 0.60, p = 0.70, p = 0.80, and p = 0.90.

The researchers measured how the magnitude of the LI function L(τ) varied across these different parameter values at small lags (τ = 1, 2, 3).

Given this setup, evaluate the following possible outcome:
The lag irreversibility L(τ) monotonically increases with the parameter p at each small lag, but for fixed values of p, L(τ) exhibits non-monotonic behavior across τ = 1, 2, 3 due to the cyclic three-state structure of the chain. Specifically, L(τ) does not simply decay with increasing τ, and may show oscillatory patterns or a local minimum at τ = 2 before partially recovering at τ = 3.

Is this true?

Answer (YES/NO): NO